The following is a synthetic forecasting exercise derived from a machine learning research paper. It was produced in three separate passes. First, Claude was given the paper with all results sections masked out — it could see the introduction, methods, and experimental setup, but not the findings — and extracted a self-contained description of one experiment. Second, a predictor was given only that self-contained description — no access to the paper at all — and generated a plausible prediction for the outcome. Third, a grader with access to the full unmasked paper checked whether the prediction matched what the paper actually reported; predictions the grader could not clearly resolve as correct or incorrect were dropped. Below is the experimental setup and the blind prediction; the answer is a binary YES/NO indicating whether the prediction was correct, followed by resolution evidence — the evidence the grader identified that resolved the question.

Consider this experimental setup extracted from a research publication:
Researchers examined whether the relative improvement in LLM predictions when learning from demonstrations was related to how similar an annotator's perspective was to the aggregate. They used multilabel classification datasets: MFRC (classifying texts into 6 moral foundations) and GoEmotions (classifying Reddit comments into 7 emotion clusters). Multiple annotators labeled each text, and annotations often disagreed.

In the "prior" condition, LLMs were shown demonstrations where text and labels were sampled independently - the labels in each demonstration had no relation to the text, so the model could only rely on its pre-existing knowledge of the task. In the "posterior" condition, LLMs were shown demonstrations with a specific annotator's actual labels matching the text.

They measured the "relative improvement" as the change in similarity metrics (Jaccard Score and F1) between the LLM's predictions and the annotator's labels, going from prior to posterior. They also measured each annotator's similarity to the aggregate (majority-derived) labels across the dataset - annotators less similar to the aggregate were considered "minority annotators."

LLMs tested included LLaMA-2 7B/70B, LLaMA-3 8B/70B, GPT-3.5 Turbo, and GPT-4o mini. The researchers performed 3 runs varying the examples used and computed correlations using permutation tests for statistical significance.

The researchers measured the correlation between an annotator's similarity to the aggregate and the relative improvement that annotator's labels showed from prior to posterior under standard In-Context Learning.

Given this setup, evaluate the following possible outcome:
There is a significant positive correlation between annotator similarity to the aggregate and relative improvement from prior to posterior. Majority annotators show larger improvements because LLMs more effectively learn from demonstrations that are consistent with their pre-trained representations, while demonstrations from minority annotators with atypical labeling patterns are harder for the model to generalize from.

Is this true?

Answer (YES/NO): NO